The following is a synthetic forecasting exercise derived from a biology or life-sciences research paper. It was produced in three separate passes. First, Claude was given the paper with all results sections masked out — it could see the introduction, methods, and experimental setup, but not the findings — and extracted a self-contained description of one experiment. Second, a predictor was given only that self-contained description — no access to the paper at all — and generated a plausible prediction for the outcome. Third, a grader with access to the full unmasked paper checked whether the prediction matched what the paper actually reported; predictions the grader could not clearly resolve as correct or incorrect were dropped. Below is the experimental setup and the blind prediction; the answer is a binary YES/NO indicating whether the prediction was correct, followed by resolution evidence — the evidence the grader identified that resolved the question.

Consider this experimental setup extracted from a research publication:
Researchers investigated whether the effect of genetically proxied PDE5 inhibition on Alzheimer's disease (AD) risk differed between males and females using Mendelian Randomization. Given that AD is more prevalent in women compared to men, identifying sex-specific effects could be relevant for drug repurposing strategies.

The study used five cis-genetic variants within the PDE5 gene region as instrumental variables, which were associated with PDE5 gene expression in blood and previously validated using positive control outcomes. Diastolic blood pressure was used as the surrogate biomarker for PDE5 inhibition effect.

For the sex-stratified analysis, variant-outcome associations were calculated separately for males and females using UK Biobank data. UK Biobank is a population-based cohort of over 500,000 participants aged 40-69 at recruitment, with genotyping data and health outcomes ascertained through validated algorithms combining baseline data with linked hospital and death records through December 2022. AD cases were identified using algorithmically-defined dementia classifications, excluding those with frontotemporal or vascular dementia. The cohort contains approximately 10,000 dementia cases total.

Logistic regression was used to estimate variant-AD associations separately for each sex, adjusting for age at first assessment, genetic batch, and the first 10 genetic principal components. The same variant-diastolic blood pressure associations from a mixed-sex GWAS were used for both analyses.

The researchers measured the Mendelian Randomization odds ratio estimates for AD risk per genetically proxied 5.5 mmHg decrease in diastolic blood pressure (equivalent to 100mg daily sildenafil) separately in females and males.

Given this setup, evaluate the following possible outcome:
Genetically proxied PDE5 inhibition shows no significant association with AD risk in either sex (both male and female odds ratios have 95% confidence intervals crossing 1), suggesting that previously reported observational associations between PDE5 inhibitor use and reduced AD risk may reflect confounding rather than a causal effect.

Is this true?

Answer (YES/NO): YES